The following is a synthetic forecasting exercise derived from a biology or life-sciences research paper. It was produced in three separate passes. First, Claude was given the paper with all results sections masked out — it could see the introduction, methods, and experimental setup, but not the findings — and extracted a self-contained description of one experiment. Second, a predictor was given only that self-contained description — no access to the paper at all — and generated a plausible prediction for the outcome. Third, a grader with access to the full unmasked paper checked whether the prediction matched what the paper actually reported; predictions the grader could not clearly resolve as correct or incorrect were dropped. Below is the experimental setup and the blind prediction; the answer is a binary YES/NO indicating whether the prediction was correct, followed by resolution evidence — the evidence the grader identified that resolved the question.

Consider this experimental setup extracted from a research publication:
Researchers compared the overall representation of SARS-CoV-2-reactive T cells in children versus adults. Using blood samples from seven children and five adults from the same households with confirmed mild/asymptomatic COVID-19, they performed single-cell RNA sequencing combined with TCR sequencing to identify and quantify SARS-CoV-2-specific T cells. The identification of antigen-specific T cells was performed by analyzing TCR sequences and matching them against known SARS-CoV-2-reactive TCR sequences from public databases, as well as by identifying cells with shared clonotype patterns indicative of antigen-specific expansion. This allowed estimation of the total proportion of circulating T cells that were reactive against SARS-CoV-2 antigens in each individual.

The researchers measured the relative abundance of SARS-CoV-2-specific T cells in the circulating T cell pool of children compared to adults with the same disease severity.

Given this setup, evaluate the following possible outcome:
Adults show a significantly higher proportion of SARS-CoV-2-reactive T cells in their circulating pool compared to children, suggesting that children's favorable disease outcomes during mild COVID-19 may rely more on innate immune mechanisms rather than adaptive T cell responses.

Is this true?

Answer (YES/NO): NO